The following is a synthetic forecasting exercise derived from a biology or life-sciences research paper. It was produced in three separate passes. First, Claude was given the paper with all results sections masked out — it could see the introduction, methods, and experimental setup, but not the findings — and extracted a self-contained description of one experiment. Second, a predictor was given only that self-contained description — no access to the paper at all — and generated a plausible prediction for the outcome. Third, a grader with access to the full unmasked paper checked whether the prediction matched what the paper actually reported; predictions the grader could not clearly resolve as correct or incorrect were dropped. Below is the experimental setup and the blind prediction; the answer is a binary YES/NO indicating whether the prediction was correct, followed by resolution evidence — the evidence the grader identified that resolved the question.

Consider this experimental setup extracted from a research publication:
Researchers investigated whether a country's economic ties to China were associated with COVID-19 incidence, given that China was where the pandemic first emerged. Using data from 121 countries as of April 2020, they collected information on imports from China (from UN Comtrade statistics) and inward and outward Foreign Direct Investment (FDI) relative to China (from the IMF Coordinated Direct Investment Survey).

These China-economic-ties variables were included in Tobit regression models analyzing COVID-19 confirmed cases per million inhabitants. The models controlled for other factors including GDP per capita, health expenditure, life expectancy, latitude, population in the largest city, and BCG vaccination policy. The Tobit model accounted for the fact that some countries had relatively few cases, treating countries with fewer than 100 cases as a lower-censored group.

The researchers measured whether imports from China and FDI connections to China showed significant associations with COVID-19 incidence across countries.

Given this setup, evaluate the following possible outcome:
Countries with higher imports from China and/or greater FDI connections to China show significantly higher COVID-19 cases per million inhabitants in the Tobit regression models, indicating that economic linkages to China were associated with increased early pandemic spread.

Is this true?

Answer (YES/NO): NO